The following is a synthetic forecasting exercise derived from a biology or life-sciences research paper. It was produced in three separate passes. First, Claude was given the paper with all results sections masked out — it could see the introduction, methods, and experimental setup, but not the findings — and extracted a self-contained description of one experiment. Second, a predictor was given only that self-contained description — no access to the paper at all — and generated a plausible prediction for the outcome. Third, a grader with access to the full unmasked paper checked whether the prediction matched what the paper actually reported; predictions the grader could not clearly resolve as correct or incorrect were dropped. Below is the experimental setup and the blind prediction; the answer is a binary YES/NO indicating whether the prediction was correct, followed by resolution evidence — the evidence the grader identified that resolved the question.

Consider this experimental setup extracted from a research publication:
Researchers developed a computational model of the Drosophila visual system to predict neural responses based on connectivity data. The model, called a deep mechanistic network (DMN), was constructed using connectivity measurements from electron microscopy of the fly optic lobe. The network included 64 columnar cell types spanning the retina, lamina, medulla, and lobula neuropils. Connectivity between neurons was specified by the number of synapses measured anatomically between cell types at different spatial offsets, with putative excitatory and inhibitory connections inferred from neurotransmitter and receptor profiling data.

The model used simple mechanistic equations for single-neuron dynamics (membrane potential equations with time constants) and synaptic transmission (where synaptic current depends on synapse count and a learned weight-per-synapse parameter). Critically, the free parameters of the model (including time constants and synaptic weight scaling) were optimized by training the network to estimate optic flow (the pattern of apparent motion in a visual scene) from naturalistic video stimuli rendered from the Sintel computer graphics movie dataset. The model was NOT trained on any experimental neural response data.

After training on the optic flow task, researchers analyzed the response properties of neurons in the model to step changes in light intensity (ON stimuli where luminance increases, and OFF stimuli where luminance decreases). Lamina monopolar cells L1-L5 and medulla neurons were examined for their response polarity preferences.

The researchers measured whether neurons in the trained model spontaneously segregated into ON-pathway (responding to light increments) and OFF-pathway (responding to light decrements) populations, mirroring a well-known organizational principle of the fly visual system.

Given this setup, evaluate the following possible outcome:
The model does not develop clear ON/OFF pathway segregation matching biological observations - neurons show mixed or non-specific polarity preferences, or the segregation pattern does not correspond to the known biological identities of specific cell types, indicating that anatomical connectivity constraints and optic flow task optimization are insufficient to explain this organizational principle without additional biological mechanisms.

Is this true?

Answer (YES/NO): NO